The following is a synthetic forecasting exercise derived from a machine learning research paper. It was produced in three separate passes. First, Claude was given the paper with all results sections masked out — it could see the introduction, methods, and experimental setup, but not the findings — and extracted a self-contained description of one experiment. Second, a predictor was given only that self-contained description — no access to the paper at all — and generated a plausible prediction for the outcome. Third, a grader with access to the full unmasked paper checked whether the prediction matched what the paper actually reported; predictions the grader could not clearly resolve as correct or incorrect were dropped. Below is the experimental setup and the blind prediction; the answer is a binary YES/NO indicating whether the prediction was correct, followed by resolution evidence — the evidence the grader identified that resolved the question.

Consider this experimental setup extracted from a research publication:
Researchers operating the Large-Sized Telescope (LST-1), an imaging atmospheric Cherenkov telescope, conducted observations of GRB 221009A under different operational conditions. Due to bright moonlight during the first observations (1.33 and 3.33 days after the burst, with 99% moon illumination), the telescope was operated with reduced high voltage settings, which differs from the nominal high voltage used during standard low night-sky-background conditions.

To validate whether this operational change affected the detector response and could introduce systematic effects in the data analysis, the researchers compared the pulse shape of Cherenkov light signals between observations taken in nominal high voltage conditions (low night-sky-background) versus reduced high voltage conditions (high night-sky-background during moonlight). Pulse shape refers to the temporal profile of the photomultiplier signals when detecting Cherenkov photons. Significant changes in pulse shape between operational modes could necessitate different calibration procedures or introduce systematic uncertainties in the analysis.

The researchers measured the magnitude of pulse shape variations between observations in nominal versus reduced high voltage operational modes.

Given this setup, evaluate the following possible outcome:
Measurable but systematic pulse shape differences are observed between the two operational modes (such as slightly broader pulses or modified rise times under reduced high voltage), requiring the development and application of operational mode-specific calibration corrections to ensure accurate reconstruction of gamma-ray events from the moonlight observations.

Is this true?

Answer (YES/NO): NO